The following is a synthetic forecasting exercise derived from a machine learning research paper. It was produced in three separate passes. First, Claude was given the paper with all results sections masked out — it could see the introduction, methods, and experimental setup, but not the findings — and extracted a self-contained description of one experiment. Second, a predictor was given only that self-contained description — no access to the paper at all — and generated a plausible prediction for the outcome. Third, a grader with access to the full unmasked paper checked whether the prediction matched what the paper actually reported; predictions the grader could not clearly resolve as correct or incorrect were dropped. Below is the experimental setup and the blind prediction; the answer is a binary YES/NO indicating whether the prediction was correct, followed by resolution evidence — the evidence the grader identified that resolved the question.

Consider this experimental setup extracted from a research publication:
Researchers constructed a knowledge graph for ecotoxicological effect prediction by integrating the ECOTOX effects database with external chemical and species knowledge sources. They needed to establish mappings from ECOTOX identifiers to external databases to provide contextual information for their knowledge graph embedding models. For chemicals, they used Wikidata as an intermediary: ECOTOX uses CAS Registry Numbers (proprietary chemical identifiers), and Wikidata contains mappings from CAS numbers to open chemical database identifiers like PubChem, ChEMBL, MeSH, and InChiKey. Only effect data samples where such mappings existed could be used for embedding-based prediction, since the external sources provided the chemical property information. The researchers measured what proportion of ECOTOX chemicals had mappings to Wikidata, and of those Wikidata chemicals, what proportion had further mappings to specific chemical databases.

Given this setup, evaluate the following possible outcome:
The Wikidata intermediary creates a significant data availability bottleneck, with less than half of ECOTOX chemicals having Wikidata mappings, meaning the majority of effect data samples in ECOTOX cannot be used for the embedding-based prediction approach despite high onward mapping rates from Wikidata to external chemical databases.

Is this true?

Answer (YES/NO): NO